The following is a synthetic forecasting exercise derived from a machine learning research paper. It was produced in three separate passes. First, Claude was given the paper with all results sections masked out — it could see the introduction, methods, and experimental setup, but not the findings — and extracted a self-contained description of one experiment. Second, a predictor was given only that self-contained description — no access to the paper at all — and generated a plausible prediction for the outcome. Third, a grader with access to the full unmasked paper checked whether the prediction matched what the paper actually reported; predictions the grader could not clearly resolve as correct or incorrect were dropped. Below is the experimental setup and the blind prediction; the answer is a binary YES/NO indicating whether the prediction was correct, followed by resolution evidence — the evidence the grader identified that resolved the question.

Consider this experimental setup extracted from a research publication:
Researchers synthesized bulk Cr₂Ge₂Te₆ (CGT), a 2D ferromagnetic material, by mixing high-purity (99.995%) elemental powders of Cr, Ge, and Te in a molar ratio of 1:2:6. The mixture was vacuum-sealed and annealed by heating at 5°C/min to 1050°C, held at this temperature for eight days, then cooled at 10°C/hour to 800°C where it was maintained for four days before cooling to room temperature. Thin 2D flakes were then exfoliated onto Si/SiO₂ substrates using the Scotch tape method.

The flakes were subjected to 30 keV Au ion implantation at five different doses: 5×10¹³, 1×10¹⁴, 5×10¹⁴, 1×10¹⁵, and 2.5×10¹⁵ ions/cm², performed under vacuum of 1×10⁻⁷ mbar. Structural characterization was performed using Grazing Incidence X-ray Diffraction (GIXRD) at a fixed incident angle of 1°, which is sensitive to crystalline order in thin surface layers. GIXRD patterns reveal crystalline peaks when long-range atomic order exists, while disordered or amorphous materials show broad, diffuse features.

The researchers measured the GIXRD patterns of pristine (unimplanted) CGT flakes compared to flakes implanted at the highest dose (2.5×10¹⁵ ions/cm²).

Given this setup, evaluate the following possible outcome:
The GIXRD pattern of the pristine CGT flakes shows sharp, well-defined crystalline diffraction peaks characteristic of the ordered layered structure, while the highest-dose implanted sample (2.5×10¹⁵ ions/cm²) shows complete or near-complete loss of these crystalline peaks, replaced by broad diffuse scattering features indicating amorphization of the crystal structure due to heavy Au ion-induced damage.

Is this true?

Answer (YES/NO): NO